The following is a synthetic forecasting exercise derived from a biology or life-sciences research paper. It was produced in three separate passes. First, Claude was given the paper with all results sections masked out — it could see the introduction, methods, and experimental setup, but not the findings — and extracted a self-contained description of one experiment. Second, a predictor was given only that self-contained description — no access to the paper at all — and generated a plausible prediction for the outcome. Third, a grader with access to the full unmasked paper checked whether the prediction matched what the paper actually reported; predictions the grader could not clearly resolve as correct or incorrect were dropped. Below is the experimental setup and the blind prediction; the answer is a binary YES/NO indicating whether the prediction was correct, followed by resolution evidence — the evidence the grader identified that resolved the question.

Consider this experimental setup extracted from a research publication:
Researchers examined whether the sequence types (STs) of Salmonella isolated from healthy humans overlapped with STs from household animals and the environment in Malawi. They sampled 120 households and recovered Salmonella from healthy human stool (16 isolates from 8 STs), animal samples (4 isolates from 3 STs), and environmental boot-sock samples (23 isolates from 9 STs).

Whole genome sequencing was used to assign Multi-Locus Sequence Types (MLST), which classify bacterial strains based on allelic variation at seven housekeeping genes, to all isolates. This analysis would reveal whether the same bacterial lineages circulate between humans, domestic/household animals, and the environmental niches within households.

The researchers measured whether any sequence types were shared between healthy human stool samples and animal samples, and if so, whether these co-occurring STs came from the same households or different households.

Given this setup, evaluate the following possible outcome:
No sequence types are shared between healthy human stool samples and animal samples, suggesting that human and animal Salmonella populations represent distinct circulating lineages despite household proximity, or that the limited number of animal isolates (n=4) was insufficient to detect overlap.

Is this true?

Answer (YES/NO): NO